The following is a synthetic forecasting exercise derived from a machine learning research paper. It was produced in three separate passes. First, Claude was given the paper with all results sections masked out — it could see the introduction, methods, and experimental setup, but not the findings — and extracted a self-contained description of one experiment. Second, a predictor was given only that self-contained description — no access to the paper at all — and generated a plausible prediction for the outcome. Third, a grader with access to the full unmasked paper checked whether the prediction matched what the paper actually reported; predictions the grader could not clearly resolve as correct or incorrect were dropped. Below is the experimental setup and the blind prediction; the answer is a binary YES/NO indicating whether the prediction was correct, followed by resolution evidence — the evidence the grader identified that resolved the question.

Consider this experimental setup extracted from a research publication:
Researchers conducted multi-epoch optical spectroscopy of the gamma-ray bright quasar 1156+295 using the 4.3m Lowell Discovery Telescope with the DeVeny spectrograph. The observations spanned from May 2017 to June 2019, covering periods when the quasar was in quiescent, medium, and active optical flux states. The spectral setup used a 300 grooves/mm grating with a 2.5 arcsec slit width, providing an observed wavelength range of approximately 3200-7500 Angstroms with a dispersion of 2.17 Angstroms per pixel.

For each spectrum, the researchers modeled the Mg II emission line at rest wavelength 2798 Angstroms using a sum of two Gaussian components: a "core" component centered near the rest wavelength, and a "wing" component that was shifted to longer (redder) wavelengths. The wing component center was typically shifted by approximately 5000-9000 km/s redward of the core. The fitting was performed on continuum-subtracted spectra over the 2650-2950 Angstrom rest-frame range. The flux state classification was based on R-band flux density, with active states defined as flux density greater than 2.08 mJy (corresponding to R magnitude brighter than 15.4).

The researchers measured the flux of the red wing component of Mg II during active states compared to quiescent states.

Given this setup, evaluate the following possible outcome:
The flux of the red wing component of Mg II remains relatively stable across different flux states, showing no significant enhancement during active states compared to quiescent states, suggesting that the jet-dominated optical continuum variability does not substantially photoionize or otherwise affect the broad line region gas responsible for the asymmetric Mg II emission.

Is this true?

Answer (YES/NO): NO